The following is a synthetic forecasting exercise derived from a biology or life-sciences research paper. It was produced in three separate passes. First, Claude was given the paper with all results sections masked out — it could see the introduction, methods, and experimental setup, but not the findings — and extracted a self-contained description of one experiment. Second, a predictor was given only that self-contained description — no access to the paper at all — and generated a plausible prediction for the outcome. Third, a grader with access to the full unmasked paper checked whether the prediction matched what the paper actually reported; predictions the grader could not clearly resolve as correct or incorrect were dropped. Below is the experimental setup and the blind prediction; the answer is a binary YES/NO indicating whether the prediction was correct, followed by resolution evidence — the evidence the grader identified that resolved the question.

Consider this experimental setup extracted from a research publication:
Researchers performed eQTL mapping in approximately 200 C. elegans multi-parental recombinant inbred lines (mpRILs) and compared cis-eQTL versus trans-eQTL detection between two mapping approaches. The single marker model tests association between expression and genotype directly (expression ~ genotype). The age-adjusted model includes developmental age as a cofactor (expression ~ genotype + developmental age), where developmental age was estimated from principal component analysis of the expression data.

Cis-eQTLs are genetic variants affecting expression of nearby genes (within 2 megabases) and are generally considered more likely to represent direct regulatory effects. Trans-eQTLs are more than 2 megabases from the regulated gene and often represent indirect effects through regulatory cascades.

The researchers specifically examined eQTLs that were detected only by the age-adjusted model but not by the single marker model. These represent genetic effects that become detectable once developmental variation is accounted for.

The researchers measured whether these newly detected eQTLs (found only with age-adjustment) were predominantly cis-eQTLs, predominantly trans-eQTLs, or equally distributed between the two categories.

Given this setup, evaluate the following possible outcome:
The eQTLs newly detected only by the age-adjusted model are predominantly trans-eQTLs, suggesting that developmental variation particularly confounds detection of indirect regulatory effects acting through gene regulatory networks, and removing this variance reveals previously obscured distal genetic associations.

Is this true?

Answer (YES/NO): NO